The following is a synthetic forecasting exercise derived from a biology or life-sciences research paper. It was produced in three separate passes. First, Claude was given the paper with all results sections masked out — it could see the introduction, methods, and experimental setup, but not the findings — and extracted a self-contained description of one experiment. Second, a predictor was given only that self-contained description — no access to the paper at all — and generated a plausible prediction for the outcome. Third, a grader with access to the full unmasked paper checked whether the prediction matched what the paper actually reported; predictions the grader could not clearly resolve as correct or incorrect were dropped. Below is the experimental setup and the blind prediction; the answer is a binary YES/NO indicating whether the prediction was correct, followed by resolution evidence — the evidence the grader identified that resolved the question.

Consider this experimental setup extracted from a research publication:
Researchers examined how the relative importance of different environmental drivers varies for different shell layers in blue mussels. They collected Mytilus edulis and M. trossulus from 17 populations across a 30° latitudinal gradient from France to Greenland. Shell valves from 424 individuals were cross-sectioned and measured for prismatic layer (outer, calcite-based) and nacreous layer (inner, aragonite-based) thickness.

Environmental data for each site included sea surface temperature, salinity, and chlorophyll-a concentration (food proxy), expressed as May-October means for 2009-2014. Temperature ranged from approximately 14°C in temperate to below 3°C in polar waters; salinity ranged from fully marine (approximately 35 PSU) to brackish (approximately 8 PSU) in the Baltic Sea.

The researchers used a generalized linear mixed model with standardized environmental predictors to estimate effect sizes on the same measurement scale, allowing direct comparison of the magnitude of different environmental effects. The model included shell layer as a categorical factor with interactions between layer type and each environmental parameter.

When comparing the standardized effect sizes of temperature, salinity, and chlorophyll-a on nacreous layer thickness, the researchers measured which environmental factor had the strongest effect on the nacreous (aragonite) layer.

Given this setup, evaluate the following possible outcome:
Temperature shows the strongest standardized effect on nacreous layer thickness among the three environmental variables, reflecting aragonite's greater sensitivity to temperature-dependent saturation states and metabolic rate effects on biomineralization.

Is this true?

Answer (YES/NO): NO